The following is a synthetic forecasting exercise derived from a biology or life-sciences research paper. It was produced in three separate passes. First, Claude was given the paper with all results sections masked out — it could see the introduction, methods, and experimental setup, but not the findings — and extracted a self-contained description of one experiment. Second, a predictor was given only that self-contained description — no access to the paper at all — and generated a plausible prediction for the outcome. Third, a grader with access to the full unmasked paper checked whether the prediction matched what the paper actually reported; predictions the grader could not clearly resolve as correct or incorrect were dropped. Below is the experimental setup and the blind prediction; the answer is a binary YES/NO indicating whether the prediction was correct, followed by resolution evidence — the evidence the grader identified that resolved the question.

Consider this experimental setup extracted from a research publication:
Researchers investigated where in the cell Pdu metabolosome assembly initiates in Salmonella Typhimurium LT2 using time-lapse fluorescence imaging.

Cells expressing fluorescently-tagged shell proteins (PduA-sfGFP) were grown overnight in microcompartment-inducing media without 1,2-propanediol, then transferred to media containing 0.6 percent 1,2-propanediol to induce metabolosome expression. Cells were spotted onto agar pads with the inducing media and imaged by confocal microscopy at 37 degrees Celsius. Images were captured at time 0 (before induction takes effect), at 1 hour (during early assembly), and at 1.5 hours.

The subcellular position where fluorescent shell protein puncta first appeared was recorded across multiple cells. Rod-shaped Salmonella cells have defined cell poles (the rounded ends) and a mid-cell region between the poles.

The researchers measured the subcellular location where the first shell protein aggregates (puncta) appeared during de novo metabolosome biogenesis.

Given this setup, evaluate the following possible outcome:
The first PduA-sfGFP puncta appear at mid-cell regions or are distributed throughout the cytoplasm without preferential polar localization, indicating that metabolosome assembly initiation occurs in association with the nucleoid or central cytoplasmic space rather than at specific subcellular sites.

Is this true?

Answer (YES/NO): NO